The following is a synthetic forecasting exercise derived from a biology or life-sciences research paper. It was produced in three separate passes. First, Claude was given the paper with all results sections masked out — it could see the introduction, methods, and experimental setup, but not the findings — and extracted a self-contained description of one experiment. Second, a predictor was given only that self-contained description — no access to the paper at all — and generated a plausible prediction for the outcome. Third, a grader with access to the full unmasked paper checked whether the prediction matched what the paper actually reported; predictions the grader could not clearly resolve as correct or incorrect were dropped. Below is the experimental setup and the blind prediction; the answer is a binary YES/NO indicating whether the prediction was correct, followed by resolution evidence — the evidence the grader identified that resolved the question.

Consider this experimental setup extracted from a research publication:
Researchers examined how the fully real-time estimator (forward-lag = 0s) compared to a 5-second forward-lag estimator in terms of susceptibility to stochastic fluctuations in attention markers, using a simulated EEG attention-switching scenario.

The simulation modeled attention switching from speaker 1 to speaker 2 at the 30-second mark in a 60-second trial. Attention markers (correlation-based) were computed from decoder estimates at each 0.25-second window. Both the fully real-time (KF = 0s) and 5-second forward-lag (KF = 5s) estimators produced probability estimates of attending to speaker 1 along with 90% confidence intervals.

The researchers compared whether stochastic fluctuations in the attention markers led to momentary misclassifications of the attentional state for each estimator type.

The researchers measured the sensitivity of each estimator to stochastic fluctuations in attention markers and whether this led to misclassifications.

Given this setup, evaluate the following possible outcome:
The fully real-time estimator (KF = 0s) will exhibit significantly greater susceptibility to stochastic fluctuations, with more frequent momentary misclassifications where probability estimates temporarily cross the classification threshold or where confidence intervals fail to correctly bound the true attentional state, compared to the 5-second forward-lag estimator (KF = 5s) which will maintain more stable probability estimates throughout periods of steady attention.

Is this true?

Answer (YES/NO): YES